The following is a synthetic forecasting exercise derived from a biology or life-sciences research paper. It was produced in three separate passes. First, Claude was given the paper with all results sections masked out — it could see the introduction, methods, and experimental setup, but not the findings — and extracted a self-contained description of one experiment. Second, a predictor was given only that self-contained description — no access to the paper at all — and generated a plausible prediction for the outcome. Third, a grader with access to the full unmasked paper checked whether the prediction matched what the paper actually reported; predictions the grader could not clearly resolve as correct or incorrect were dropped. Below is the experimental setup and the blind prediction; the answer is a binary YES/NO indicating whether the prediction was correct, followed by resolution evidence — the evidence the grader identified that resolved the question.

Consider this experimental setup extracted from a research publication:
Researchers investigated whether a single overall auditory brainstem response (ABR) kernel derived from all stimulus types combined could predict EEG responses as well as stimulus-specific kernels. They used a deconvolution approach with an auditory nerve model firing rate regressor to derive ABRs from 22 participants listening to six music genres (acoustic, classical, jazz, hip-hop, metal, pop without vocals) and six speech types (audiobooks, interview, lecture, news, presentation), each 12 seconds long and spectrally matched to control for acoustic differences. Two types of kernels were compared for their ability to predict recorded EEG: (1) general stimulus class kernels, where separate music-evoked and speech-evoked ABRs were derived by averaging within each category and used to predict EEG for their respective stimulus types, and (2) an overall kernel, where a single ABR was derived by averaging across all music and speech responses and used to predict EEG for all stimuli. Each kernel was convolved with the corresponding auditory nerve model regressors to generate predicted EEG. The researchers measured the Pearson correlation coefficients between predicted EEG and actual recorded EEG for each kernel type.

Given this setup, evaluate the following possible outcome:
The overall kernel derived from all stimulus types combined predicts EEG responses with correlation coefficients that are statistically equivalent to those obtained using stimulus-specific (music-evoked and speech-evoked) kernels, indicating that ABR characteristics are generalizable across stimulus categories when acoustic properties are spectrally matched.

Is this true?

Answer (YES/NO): YES